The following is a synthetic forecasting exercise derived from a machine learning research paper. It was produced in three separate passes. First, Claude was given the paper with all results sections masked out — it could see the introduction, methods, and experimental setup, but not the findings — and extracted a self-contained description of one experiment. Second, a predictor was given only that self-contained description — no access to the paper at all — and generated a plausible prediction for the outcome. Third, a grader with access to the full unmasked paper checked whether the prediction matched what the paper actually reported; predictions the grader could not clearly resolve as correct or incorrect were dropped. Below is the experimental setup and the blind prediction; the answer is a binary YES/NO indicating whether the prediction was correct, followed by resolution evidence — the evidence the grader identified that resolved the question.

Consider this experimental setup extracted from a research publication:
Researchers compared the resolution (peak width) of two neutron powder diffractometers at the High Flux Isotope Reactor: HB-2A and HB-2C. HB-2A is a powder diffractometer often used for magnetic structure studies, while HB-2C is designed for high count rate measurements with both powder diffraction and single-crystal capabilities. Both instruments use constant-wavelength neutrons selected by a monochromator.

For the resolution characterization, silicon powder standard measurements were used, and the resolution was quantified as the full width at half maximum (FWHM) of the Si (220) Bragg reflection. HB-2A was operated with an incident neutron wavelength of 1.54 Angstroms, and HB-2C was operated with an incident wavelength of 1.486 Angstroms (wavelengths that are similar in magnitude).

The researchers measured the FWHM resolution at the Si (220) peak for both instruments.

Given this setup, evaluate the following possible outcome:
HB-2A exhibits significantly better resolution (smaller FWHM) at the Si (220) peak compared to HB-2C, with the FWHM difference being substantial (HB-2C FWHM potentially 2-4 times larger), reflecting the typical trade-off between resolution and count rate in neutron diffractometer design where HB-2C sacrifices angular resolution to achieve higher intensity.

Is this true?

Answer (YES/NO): NO